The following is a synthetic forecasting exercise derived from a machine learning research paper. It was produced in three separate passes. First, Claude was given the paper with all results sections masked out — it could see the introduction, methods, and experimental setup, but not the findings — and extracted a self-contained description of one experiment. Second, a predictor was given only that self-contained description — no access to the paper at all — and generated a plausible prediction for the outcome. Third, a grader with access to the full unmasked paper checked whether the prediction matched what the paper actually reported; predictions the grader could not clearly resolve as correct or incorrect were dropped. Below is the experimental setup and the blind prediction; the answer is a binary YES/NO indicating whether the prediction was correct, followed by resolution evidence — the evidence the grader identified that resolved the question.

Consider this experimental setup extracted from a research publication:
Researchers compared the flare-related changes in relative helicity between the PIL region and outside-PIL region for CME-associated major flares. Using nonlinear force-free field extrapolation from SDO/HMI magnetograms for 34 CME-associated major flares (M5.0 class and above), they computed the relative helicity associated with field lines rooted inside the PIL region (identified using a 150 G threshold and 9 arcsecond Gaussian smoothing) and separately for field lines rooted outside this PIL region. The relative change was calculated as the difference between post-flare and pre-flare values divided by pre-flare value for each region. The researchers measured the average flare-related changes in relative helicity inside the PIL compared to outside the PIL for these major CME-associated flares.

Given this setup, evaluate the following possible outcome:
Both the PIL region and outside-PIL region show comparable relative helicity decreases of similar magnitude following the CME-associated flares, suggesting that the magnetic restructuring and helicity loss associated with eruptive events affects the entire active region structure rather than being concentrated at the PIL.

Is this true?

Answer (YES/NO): NO